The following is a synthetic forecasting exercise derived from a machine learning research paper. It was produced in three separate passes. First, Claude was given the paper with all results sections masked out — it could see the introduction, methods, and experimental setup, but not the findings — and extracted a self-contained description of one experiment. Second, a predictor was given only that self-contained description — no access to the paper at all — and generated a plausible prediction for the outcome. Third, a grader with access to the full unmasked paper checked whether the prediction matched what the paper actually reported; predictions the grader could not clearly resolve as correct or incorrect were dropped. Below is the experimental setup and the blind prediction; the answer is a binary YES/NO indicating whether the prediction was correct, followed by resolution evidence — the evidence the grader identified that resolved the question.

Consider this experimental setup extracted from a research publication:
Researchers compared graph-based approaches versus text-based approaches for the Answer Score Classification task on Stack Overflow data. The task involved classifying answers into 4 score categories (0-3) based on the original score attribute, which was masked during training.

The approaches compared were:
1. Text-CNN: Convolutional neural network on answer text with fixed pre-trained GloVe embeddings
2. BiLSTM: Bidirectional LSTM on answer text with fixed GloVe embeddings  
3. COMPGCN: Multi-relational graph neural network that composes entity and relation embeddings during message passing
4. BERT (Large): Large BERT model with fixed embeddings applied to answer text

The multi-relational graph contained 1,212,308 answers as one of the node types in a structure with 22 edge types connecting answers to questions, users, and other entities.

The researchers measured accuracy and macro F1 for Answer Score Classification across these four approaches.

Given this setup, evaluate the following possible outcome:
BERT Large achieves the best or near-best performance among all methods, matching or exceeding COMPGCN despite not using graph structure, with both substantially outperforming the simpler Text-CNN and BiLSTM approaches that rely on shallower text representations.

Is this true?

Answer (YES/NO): NO